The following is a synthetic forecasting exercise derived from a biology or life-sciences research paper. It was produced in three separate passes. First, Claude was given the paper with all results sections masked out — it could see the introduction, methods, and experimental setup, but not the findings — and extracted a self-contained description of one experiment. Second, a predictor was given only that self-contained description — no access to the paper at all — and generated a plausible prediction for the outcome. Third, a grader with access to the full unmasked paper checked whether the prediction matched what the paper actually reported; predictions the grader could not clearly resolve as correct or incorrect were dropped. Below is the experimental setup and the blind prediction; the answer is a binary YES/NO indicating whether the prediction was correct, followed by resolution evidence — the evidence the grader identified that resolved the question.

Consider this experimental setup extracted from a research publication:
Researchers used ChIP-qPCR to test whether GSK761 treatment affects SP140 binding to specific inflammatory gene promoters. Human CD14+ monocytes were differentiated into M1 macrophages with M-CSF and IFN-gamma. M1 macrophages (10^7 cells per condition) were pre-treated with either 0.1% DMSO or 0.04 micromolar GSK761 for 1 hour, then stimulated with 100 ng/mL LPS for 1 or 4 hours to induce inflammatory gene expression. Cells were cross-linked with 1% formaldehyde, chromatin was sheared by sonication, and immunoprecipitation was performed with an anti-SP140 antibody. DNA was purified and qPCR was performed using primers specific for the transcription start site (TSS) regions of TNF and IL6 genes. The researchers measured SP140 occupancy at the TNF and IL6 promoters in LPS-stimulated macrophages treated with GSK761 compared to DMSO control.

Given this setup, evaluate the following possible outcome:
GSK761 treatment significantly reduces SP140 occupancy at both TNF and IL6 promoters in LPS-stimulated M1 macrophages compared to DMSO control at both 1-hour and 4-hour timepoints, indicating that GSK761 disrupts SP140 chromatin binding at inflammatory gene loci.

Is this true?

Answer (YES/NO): NO